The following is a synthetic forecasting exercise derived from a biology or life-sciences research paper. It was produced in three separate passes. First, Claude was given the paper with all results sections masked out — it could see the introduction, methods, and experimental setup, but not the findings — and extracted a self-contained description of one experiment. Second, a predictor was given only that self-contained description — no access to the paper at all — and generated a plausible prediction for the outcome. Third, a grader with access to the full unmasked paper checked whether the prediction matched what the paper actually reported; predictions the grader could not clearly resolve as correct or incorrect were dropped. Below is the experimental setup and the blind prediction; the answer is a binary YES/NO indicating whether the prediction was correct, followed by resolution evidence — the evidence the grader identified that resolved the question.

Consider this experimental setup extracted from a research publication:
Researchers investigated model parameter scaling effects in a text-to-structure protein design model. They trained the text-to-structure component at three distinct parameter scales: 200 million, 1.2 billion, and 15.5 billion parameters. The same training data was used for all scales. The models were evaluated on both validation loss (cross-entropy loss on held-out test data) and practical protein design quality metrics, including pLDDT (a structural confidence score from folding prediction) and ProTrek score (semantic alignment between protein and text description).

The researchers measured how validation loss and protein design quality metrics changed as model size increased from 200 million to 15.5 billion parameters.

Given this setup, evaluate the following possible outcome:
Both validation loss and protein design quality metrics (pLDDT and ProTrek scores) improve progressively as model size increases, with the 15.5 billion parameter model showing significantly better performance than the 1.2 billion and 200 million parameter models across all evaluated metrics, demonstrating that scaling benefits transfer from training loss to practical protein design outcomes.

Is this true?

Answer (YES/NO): YES